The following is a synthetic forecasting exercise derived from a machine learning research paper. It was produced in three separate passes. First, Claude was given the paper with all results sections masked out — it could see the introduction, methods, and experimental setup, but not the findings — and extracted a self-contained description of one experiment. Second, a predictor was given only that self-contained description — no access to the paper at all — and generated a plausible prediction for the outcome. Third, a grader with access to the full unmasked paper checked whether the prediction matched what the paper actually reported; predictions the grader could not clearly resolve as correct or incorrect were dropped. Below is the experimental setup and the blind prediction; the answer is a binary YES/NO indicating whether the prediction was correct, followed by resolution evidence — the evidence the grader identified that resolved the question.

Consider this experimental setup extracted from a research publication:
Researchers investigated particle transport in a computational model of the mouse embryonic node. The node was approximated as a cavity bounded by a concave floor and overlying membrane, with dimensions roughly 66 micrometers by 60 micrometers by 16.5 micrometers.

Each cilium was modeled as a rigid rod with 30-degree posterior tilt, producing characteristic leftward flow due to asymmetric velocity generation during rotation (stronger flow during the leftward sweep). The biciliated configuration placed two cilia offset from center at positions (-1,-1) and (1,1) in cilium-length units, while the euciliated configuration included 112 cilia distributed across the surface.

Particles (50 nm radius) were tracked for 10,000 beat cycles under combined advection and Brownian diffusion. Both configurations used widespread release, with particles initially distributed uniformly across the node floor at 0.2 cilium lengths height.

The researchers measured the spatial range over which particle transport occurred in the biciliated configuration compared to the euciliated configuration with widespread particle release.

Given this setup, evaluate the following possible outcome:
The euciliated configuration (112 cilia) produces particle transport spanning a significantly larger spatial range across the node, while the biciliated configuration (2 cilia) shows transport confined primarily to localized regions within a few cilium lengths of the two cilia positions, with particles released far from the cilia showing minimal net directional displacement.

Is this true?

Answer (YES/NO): NO